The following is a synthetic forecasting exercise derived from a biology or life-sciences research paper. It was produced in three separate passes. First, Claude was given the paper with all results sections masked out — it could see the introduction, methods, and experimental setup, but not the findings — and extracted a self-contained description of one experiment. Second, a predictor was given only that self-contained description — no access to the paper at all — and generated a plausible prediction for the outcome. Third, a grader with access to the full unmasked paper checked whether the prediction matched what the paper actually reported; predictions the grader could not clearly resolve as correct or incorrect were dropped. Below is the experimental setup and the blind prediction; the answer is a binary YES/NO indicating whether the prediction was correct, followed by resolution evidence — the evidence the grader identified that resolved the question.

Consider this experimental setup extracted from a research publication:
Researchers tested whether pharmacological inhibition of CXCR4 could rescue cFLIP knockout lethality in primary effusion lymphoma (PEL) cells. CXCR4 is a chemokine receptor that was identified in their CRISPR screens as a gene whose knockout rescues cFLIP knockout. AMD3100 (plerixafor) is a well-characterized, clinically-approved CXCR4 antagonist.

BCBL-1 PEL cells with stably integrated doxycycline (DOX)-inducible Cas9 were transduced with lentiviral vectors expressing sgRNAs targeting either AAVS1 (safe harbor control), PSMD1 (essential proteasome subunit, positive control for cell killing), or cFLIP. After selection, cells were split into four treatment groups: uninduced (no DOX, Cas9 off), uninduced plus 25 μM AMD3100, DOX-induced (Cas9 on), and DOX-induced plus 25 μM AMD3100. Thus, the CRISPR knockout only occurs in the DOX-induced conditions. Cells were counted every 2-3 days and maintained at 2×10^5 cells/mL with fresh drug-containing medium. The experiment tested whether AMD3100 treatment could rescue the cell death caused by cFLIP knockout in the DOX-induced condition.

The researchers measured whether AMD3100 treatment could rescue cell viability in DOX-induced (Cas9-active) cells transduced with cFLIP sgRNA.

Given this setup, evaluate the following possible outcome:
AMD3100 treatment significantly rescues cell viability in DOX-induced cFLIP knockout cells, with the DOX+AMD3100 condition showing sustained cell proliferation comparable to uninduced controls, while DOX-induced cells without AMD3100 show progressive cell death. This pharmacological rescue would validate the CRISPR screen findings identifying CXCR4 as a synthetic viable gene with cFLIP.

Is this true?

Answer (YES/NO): NO